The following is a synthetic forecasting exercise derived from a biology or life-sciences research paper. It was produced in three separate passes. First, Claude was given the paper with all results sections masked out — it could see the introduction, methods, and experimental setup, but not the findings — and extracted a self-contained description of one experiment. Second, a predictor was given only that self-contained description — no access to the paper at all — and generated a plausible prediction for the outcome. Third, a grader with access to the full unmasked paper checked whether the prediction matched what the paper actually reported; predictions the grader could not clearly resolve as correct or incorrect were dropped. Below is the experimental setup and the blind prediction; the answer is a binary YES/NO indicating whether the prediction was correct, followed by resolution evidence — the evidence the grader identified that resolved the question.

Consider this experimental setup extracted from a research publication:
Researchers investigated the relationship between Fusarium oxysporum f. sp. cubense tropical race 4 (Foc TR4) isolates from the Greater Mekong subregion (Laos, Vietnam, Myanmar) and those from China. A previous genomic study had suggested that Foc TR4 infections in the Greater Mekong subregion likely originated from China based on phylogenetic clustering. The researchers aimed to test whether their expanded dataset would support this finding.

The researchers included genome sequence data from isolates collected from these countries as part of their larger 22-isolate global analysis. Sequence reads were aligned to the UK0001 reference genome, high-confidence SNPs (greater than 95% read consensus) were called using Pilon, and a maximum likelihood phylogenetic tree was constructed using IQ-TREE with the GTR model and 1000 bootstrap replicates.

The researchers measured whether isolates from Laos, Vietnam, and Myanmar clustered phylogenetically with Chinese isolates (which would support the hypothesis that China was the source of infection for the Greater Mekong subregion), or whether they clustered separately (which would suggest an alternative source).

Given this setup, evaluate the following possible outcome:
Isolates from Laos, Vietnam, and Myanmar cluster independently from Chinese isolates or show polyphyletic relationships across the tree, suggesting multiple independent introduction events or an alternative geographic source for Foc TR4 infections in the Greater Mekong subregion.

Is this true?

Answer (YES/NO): NO